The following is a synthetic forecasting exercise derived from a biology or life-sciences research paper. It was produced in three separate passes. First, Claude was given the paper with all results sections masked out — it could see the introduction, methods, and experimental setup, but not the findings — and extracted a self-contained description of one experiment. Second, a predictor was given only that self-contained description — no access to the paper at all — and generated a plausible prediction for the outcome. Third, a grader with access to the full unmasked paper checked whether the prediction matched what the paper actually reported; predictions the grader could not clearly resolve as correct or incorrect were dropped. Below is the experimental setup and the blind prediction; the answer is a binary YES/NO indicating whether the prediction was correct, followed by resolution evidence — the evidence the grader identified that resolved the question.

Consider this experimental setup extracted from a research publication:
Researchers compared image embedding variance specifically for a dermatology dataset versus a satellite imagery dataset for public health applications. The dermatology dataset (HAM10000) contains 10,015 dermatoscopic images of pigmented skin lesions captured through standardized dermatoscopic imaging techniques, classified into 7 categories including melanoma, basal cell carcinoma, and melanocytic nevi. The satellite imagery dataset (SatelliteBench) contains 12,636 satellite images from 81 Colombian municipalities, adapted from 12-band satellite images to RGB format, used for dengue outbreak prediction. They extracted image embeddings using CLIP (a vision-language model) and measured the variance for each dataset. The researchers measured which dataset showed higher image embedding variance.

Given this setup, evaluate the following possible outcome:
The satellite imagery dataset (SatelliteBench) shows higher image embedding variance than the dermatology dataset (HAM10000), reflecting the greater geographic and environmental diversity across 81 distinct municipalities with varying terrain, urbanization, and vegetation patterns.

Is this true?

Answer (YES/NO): YES